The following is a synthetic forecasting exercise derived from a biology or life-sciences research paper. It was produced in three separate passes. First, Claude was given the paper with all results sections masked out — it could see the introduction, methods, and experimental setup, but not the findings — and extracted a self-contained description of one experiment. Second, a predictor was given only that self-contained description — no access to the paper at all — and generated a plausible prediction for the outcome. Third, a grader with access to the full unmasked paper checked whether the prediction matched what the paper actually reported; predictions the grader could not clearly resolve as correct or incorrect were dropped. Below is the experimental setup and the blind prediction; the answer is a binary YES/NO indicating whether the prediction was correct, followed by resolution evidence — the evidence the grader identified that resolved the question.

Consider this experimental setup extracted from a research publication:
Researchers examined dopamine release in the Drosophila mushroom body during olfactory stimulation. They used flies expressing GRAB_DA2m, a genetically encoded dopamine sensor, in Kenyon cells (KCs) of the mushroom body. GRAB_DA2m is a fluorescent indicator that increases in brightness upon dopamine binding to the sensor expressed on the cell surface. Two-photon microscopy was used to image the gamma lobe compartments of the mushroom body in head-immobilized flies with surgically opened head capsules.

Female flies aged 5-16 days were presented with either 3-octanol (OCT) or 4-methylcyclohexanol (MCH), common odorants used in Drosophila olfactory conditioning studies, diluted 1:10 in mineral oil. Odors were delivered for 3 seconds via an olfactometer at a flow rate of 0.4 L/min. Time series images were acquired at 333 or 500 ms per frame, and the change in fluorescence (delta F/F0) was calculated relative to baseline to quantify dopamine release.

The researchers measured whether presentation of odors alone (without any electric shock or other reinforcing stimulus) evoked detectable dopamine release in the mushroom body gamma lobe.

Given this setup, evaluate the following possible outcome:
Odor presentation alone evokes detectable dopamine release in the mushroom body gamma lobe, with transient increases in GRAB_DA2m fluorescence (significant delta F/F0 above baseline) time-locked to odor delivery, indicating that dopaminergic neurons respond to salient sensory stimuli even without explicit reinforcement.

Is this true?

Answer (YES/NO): YES